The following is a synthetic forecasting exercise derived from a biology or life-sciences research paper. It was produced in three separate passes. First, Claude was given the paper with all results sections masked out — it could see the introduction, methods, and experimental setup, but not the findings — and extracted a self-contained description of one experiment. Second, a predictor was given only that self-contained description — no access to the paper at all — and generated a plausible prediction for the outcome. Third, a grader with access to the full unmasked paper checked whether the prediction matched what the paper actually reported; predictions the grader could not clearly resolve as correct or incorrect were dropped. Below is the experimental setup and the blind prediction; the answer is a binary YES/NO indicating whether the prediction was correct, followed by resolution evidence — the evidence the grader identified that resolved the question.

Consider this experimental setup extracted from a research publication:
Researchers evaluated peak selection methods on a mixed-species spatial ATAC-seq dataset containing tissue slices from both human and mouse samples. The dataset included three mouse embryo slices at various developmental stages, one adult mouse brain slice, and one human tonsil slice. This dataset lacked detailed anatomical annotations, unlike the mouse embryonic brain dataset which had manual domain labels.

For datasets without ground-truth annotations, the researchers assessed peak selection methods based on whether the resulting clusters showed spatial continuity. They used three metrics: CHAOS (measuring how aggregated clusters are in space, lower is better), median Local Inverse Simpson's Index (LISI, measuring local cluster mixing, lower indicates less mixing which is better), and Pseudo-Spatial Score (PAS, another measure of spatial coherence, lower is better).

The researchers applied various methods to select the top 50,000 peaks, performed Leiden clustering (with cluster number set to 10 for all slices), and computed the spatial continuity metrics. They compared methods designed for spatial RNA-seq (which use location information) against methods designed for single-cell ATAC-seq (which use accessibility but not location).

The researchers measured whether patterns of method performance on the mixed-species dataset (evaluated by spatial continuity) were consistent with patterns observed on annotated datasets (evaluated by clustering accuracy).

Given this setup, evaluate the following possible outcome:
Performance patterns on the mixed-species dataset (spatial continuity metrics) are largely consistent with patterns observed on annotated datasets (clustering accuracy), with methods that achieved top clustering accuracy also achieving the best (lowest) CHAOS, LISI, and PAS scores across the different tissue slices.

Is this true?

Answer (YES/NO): YES